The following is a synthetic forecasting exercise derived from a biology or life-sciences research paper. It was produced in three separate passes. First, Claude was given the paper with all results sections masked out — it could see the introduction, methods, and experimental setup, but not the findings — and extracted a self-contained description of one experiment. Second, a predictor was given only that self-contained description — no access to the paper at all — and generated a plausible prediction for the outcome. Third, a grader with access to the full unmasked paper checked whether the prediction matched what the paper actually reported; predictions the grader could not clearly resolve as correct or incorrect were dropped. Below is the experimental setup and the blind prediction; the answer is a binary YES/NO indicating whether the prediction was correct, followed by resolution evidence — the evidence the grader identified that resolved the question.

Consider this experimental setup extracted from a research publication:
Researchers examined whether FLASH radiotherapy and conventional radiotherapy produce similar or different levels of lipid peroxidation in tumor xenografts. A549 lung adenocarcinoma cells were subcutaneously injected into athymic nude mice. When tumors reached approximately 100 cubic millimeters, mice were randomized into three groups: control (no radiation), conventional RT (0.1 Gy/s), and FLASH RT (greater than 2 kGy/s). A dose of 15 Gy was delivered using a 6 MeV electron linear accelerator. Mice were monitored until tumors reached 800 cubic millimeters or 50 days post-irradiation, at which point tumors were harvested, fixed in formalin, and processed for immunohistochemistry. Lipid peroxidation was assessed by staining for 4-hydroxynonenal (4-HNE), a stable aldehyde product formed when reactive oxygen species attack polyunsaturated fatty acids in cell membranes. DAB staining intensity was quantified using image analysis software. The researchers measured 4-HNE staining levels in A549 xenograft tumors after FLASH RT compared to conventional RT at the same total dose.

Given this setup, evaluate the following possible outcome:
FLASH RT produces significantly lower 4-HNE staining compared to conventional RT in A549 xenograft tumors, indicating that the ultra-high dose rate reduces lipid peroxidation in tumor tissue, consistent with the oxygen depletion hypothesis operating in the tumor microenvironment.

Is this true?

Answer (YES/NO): NO